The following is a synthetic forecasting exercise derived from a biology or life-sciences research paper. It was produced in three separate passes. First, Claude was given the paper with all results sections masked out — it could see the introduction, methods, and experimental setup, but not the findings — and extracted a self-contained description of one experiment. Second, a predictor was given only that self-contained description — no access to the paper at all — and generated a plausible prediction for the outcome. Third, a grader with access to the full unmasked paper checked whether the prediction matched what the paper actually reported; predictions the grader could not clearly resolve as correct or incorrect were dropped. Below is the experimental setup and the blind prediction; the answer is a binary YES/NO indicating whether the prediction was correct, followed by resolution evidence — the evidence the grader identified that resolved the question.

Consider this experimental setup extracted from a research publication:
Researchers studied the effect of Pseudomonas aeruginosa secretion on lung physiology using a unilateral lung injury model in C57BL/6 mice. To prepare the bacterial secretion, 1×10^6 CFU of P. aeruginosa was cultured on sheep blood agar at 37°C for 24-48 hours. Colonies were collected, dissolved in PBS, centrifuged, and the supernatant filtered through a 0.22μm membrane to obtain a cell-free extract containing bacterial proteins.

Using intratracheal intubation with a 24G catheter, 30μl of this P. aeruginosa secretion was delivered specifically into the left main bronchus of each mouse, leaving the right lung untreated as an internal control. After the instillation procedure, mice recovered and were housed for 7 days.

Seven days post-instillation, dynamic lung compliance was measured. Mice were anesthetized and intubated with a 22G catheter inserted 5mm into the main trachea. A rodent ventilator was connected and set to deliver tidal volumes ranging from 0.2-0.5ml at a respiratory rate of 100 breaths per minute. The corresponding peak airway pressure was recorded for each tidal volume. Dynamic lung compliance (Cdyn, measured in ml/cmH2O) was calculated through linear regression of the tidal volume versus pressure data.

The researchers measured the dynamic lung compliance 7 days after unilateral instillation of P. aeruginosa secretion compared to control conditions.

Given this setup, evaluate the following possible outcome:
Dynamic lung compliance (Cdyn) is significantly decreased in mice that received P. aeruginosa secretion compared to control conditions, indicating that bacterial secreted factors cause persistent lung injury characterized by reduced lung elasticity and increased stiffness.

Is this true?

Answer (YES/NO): YES